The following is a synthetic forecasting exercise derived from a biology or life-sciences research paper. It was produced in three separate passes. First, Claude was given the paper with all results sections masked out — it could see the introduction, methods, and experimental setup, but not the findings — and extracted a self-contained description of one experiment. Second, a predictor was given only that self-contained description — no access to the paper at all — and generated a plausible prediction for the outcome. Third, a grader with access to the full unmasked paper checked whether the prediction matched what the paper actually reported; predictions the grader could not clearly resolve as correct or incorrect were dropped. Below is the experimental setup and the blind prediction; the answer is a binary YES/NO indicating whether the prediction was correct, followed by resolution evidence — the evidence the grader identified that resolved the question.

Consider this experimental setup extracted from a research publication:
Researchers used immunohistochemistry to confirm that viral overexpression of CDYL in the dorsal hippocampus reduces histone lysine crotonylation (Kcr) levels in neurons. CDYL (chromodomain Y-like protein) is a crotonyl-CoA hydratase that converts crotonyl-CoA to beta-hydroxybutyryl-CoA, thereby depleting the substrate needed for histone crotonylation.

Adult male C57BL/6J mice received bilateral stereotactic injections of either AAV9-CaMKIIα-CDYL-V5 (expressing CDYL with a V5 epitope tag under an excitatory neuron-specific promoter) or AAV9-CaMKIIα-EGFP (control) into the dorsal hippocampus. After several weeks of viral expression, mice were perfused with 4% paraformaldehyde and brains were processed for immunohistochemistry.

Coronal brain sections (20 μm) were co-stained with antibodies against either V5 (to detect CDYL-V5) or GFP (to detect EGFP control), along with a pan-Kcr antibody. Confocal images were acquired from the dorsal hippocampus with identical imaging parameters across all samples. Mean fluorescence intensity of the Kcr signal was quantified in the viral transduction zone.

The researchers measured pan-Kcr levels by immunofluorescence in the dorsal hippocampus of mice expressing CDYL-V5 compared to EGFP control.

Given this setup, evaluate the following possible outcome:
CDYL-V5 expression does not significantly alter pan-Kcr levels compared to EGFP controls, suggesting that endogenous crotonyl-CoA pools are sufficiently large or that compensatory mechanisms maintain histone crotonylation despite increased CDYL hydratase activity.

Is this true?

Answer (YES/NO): NO